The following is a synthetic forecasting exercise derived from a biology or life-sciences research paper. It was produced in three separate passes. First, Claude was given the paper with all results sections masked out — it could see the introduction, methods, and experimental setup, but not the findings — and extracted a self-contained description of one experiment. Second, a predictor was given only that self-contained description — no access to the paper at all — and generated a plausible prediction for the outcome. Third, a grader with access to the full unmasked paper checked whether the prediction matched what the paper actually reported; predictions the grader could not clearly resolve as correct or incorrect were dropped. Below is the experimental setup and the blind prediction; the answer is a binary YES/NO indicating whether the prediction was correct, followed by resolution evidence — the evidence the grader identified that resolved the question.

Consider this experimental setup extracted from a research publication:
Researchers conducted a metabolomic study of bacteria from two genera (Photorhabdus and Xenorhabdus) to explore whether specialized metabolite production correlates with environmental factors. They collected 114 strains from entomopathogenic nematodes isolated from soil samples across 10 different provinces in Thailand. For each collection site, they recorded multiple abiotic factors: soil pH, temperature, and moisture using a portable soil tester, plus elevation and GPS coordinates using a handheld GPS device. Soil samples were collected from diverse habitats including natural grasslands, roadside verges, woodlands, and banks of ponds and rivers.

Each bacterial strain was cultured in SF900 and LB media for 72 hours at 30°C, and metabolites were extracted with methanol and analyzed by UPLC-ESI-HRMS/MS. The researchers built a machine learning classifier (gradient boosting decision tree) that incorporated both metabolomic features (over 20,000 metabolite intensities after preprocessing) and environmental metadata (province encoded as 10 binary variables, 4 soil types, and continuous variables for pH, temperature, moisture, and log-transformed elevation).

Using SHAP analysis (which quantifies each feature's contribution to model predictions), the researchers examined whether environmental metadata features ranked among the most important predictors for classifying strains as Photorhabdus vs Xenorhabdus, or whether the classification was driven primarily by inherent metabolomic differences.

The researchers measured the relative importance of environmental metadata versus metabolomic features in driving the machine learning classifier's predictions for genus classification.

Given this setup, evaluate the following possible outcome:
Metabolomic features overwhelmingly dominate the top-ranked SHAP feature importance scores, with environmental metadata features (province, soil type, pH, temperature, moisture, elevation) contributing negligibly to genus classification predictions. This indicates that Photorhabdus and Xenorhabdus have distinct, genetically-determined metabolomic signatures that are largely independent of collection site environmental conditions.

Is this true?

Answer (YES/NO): YES